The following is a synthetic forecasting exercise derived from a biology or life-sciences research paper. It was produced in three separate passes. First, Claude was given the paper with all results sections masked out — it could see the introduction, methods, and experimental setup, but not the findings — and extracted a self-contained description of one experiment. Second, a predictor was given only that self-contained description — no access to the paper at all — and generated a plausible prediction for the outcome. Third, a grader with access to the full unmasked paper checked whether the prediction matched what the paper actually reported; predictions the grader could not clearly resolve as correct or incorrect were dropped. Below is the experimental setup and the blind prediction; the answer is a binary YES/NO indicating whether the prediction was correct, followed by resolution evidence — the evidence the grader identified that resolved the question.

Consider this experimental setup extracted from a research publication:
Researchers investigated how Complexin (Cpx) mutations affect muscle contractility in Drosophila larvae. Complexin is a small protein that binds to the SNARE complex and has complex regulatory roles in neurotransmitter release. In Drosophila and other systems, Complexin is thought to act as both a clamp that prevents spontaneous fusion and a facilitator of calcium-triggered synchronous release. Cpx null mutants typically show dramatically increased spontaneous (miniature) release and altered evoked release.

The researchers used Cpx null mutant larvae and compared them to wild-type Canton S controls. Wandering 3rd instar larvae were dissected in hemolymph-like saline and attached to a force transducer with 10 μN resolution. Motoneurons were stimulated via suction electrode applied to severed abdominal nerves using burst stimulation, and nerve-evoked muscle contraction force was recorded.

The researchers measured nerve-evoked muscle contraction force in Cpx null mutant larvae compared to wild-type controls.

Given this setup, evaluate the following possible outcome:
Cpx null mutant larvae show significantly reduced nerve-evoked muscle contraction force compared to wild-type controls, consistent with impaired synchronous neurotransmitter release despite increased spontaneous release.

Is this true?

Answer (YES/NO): YES